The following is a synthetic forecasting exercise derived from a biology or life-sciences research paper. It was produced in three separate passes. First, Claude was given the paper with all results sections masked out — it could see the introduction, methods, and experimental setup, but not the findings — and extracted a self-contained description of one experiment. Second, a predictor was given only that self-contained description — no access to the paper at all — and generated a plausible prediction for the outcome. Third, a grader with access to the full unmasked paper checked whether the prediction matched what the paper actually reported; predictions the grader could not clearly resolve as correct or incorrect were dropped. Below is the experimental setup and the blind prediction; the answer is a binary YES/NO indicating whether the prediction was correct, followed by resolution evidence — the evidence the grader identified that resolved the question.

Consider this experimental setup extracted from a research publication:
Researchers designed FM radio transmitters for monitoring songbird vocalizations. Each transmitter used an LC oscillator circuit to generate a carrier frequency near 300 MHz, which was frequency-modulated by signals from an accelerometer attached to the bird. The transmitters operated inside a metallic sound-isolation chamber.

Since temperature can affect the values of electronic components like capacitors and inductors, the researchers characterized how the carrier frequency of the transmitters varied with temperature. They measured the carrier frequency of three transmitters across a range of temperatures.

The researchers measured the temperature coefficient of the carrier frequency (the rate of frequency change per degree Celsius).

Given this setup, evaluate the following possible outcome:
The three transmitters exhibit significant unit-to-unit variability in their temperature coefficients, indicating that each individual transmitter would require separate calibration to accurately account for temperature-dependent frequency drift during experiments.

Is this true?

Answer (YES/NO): NO